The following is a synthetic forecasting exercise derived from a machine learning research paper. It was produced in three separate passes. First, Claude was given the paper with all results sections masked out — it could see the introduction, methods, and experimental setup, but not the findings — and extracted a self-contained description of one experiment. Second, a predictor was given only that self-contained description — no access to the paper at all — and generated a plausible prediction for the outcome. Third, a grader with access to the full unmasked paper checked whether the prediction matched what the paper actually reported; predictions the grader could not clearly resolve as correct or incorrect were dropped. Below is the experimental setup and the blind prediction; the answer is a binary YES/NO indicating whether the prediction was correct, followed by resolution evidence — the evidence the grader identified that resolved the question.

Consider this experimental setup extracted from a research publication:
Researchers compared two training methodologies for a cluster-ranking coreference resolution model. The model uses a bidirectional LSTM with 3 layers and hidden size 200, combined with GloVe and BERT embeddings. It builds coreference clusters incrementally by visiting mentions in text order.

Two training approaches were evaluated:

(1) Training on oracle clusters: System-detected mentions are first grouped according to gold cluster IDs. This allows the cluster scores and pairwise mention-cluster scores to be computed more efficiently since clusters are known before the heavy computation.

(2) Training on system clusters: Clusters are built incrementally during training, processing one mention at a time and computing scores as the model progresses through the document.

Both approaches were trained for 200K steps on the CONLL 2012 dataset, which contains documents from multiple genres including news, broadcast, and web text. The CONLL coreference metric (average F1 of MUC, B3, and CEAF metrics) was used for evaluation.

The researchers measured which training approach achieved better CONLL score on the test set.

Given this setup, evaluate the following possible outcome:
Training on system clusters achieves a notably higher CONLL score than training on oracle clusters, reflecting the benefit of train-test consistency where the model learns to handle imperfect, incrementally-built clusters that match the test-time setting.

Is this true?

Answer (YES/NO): NO